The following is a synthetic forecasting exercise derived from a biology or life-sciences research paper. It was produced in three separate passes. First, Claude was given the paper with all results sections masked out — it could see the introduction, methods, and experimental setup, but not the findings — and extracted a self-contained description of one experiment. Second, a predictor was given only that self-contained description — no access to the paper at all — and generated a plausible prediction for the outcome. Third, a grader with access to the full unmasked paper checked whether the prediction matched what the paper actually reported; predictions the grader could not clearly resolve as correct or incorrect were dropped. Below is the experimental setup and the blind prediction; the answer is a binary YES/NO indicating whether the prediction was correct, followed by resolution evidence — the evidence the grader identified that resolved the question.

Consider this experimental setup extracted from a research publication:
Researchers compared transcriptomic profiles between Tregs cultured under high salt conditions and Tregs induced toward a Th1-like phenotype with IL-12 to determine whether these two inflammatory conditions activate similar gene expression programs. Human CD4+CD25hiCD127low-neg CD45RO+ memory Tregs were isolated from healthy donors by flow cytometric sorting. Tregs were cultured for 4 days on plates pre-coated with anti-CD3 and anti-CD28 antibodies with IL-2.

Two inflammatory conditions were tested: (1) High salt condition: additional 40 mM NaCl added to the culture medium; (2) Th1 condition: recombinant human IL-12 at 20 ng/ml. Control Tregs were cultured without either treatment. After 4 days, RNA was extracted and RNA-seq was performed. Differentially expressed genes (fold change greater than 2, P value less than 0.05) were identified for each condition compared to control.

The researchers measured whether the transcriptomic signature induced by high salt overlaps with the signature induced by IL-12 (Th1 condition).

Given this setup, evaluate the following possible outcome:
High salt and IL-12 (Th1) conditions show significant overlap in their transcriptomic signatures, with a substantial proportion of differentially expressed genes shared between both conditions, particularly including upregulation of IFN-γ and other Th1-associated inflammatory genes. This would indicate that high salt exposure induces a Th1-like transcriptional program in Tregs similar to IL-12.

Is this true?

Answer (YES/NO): NO